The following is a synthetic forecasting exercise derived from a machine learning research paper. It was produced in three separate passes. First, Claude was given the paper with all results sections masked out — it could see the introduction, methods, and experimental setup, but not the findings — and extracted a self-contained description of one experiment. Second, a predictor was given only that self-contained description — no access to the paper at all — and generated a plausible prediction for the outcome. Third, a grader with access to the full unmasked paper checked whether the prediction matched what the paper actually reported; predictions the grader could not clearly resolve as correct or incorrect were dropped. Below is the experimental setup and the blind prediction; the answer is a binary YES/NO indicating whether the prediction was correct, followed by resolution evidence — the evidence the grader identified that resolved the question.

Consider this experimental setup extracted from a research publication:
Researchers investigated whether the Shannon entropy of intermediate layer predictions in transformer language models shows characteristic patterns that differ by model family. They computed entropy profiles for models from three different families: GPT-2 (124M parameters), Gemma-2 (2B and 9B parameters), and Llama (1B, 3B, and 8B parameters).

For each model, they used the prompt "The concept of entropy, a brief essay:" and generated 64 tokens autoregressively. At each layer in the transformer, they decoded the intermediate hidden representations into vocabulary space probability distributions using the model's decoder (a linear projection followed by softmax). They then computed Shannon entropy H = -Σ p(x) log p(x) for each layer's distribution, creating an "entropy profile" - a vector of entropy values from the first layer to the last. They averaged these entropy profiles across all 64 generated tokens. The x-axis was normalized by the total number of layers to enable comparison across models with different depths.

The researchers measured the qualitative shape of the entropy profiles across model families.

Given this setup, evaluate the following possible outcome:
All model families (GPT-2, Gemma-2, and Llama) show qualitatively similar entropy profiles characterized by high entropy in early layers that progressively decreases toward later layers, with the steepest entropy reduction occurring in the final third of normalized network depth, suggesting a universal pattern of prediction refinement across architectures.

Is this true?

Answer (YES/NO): NO